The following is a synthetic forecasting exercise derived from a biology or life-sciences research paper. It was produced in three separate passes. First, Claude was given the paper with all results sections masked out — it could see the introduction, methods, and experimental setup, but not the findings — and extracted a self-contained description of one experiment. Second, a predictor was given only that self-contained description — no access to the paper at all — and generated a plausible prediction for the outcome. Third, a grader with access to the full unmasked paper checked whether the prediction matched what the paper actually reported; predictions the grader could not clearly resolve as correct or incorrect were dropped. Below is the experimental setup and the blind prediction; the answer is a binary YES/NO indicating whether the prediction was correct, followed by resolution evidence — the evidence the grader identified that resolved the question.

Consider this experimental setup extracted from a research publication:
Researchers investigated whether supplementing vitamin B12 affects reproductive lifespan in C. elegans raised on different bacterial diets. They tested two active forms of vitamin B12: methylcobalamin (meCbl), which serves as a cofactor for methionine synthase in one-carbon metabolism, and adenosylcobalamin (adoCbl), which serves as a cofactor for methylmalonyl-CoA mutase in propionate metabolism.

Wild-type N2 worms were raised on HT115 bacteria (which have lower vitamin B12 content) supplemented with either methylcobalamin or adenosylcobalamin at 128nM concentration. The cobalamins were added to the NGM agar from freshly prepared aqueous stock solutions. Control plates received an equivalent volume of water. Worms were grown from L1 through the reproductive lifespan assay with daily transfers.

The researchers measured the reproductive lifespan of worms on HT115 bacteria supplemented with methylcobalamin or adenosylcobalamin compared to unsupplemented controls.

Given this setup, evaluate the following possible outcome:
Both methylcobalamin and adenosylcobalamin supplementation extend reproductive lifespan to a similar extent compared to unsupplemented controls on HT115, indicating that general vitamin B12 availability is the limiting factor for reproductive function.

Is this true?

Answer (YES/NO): NO